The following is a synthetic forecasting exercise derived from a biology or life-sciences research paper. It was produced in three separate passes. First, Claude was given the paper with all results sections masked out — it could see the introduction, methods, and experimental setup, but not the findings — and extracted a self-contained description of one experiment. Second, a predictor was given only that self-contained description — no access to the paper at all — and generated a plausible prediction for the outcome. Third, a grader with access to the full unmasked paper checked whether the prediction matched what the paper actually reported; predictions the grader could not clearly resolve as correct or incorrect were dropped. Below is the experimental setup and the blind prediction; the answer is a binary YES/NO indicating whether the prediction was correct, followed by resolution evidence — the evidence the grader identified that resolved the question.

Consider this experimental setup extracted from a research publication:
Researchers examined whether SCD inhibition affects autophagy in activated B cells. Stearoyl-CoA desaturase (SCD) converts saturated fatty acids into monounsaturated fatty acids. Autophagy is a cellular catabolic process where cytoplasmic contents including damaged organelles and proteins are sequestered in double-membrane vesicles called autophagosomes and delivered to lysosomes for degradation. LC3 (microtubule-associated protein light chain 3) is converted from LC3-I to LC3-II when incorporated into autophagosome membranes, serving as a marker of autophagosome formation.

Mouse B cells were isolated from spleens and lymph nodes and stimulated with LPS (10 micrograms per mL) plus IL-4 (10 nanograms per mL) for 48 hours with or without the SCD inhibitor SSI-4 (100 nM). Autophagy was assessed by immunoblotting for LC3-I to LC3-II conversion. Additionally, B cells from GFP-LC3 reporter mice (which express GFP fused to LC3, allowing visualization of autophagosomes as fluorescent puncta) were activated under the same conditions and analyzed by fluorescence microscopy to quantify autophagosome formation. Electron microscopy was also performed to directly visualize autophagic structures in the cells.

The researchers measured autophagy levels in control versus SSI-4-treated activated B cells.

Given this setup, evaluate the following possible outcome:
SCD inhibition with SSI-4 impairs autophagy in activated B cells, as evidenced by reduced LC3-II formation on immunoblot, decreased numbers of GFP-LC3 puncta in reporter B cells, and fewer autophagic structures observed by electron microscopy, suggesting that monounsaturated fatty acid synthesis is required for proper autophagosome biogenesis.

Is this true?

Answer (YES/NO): NO